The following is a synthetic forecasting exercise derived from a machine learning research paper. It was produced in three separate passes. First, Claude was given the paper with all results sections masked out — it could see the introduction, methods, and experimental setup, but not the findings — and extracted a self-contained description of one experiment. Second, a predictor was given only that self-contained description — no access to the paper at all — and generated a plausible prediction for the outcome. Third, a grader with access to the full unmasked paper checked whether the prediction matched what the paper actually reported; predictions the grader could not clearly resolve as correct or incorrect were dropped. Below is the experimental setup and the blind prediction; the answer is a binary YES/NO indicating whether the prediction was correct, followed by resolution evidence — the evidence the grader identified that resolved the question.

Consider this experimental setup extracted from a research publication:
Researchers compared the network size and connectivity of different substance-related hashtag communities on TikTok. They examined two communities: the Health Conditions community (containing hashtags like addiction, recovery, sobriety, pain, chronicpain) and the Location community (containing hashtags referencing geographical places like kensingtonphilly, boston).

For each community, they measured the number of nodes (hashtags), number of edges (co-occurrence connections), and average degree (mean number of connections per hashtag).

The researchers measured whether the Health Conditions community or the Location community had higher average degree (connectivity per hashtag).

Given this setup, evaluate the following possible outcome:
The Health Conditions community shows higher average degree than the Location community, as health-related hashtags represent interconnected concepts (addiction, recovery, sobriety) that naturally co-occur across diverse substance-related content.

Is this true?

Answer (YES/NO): YES